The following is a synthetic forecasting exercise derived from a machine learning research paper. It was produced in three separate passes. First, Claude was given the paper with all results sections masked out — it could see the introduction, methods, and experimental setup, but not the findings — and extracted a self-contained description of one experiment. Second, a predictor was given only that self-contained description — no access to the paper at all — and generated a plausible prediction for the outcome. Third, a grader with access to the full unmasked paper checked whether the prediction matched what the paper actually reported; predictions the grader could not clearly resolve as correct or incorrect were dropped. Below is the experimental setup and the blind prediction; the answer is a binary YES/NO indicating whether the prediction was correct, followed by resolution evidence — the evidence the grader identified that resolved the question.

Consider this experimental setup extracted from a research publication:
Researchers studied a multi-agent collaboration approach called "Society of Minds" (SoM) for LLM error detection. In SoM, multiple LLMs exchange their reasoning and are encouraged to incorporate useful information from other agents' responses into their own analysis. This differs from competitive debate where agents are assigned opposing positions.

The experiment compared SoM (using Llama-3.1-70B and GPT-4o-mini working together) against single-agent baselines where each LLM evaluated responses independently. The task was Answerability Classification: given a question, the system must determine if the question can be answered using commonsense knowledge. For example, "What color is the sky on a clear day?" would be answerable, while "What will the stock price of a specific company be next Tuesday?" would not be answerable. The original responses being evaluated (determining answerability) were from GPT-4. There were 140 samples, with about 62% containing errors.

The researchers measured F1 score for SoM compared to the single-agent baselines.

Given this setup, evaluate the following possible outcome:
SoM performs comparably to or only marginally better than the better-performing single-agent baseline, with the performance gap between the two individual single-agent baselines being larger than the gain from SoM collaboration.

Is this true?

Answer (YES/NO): NO